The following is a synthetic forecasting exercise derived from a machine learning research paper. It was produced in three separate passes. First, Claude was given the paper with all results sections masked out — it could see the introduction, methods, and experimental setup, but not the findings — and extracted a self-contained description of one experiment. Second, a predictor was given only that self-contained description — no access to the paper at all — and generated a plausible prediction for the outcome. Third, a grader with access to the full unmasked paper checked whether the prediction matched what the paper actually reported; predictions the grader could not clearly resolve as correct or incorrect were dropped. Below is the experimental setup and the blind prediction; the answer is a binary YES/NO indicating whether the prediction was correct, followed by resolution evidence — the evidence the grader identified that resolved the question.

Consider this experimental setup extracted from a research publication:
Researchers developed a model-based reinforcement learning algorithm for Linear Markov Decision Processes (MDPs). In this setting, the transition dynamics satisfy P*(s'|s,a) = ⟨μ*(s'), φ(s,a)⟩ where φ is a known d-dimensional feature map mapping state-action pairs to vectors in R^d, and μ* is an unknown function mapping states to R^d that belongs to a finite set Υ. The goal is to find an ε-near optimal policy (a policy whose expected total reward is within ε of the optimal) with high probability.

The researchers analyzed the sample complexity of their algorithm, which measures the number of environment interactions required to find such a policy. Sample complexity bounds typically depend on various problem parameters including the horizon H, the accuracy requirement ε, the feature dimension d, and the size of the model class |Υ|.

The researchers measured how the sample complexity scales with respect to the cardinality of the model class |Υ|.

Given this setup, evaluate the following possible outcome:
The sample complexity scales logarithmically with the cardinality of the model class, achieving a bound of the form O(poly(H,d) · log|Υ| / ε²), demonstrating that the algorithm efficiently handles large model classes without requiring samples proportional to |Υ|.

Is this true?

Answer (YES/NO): NO